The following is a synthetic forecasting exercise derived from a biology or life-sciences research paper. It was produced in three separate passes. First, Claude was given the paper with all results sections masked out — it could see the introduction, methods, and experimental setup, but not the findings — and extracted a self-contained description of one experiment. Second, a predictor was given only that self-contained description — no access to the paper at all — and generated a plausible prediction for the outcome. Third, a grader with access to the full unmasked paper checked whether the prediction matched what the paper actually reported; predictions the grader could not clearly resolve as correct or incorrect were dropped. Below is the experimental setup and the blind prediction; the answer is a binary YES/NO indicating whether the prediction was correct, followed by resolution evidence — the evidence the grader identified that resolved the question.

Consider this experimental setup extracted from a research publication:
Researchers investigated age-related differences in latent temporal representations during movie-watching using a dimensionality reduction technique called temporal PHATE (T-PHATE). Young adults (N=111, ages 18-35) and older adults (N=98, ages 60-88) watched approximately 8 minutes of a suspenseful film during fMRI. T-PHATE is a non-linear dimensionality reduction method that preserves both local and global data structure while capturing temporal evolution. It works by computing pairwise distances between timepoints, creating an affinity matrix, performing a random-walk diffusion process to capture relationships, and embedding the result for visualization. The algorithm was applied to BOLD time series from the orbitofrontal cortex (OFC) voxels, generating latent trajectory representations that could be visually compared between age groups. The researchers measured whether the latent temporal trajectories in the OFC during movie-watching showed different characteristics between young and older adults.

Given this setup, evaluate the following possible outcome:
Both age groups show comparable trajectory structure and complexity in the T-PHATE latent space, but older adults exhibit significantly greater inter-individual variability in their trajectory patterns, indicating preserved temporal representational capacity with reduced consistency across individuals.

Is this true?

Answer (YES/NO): NO